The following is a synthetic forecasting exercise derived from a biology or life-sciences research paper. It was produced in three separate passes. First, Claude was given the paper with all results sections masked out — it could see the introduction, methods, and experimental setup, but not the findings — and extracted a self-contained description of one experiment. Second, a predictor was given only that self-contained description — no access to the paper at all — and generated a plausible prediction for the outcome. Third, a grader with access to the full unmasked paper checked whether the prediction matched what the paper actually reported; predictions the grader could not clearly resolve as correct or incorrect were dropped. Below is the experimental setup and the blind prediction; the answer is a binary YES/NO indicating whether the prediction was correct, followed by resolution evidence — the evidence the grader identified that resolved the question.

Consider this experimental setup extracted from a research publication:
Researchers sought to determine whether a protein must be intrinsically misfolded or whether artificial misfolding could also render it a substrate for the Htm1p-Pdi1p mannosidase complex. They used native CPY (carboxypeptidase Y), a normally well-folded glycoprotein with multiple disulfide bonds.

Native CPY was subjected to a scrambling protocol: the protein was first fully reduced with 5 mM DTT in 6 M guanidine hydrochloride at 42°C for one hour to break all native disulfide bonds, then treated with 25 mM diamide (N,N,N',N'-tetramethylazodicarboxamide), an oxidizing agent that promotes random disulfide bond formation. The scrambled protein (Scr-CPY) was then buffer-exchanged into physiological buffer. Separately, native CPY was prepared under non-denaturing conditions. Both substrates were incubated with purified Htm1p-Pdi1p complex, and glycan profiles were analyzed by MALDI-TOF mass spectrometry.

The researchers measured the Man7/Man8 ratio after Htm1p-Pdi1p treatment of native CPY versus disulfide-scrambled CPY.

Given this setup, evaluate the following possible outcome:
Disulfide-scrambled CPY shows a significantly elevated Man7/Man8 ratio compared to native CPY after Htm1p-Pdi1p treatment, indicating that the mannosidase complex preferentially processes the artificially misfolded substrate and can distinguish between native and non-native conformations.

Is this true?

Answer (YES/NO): YES